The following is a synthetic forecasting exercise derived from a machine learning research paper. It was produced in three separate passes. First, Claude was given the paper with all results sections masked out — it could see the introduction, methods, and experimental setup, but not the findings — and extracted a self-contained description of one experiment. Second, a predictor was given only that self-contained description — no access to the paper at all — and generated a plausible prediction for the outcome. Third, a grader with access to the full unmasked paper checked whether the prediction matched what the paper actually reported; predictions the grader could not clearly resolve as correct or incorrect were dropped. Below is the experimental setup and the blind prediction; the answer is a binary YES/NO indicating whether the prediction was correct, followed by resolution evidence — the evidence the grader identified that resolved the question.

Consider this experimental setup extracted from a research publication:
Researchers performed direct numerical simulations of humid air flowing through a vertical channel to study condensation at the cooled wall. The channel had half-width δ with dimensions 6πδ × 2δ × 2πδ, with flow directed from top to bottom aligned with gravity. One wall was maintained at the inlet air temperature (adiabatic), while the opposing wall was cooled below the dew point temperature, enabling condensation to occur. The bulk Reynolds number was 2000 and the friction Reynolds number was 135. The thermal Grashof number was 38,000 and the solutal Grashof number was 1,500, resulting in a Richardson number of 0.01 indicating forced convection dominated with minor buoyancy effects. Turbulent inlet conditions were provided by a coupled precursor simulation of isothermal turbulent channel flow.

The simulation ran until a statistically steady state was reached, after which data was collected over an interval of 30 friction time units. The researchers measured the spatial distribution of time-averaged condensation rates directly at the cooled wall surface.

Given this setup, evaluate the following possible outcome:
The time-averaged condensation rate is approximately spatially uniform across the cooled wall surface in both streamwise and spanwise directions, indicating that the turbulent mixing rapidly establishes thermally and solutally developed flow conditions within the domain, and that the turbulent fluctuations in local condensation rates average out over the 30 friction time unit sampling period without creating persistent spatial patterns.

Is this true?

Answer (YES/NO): NO